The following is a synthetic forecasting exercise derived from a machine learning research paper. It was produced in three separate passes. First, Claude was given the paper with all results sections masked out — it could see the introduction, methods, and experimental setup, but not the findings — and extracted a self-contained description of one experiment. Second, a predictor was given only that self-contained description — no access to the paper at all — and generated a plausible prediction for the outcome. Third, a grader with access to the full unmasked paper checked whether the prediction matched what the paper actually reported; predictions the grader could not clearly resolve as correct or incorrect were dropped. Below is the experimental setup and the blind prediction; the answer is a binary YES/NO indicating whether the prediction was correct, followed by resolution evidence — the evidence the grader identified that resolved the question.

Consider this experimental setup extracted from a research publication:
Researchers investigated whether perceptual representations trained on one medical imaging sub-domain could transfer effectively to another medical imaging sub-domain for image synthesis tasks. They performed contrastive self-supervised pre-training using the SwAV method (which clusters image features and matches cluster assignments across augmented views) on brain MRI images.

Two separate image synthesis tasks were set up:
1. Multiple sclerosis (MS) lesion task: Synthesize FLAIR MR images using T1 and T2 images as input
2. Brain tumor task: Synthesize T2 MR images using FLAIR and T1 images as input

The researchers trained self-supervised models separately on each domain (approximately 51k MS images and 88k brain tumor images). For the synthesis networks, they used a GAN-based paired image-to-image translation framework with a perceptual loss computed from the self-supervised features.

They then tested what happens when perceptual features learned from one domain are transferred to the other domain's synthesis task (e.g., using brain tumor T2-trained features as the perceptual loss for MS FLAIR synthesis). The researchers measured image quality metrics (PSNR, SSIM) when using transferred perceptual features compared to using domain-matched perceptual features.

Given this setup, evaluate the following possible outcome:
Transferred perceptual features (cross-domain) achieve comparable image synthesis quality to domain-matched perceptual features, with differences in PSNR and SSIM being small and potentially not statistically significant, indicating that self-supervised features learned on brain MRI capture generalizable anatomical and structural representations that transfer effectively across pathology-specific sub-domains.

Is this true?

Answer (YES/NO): NO